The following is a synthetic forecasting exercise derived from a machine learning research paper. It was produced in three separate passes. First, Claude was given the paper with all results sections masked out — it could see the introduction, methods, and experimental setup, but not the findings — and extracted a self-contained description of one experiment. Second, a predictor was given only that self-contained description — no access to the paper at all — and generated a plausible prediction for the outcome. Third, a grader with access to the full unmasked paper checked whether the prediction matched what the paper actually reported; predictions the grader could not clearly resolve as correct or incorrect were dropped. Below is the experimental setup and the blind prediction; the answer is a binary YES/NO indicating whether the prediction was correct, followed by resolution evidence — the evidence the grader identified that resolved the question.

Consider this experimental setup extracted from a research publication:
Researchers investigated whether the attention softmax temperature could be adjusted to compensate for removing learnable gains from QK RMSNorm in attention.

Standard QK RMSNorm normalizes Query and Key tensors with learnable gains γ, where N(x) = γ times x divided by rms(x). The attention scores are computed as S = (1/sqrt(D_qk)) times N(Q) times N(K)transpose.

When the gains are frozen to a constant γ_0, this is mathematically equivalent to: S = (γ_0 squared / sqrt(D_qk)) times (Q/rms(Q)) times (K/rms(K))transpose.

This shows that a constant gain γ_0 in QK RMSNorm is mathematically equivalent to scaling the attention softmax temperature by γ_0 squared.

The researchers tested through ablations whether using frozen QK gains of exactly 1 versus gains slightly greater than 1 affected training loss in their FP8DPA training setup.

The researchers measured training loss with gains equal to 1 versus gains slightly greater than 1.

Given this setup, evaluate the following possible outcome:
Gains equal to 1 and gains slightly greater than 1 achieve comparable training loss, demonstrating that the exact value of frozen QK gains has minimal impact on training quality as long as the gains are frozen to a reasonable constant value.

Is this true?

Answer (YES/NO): NO